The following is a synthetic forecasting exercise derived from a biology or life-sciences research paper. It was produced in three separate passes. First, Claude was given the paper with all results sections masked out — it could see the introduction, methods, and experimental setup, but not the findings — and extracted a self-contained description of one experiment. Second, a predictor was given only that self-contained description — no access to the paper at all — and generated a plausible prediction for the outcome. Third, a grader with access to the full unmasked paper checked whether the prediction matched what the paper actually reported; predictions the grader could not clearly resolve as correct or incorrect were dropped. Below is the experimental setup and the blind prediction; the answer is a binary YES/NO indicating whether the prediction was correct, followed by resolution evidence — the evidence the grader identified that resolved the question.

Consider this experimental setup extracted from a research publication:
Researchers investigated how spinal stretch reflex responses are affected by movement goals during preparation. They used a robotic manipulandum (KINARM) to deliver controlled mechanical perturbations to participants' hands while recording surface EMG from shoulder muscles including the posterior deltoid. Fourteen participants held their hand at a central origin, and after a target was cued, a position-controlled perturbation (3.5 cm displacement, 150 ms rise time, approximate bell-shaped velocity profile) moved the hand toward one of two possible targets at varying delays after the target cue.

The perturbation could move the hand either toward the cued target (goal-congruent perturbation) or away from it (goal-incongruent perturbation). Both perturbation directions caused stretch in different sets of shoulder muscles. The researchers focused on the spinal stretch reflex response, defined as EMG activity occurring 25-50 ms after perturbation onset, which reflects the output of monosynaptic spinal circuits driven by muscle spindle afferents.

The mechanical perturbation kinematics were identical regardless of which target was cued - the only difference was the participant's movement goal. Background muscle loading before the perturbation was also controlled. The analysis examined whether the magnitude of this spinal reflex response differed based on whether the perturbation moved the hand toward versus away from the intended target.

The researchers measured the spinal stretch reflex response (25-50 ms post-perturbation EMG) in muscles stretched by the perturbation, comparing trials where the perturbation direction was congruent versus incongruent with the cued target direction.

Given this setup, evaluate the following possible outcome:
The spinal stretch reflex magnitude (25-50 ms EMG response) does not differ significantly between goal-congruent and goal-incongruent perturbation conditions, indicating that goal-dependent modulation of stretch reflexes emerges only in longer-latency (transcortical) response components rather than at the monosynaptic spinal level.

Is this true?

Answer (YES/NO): NO